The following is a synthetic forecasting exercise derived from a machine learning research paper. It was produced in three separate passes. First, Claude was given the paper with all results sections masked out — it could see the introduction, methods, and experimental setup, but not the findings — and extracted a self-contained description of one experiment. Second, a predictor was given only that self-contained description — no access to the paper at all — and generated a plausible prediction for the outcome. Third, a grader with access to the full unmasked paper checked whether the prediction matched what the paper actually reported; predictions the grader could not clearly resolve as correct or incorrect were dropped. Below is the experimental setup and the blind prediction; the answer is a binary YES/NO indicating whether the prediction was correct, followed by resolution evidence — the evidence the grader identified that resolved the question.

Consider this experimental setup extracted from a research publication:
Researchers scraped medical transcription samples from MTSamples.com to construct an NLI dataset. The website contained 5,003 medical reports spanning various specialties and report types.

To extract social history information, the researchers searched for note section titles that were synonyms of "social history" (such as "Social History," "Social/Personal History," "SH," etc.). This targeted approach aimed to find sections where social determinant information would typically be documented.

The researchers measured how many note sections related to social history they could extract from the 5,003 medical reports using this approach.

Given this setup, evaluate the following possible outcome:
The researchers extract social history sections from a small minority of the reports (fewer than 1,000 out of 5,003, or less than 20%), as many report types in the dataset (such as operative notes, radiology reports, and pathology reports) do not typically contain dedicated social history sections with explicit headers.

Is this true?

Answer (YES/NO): NO